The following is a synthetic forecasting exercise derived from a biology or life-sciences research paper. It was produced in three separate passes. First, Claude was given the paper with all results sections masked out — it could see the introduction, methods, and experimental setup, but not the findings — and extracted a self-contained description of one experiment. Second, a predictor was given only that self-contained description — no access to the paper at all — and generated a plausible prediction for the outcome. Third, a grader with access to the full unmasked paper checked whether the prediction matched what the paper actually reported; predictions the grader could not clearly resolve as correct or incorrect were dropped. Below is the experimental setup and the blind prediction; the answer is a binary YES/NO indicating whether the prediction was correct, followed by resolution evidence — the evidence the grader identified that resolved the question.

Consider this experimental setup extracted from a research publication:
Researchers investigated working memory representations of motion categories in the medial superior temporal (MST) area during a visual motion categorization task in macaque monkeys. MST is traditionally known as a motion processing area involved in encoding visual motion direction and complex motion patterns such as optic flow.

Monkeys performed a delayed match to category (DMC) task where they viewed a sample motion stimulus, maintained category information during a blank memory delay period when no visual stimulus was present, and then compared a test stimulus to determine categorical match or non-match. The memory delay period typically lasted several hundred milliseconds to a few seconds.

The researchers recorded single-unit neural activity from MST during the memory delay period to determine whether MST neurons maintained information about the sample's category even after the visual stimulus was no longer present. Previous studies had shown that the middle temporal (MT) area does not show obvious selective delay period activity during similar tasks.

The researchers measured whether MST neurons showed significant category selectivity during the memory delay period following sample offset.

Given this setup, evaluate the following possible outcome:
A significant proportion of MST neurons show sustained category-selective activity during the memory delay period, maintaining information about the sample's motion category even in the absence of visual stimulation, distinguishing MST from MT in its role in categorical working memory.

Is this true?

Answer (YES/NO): YES